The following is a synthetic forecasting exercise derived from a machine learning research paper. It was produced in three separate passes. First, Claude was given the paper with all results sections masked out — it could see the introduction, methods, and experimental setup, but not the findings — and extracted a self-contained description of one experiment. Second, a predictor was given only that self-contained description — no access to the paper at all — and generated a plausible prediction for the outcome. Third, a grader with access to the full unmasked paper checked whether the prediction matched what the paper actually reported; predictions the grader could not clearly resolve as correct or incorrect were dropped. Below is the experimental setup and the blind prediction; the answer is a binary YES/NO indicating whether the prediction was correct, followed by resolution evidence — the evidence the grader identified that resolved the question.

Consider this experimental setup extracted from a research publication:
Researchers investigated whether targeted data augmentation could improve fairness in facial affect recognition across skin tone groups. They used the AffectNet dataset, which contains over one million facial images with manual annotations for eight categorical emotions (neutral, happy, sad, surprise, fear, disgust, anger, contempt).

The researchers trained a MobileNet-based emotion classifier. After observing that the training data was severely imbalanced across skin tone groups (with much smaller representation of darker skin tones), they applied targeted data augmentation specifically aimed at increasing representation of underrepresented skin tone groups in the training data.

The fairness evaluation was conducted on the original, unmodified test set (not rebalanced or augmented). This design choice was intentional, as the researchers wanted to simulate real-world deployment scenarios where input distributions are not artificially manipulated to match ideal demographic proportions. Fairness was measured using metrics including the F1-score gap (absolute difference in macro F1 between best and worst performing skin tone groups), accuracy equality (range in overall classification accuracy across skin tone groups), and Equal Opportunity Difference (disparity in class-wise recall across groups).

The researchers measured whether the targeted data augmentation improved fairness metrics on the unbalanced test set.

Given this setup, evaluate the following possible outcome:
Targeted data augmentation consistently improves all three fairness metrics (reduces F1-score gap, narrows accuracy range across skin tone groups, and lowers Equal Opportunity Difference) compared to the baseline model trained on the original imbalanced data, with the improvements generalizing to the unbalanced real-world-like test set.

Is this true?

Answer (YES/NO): NO